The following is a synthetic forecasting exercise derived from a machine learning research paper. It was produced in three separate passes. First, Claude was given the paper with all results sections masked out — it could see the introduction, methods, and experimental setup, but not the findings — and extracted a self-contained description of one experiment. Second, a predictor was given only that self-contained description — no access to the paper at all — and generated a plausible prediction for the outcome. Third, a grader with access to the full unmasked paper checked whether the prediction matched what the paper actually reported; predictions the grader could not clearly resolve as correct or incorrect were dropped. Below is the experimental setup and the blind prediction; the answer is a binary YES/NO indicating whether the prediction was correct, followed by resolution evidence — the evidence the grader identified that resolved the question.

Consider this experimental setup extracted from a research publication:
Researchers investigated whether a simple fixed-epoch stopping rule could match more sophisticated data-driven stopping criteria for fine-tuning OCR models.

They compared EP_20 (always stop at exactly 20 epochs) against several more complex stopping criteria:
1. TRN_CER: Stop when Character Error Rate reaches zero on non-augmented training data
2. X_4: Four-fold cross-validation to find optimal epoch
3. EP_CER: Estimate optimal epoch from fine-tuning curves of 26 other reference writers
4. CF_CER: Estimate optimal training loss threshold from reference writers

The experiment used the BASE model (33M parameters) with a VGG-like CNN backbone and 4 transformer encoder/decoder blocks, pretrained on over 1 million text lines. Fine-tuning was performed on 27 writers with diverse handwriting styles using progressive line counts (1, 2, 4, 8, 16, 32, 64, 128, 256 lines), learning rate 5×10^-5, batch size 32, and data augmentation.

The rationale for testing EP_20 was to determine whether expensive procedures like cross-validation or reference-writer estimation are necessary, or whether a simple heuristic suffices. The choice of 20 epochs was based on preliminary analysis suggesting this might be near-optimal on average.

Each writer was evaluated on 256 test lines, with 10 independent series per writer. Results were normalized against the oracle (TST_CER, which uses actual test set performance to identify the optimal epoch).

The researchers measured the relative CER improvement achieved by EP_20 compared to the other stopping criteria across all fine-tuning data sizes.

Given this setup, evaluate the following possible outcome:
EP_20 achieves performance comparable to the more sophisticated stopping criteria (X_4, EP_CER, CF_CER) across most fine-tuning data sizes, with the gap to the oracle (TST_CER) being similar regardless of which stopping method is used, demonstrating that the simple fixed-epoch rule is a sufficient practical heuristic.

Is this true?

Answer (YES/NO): YES